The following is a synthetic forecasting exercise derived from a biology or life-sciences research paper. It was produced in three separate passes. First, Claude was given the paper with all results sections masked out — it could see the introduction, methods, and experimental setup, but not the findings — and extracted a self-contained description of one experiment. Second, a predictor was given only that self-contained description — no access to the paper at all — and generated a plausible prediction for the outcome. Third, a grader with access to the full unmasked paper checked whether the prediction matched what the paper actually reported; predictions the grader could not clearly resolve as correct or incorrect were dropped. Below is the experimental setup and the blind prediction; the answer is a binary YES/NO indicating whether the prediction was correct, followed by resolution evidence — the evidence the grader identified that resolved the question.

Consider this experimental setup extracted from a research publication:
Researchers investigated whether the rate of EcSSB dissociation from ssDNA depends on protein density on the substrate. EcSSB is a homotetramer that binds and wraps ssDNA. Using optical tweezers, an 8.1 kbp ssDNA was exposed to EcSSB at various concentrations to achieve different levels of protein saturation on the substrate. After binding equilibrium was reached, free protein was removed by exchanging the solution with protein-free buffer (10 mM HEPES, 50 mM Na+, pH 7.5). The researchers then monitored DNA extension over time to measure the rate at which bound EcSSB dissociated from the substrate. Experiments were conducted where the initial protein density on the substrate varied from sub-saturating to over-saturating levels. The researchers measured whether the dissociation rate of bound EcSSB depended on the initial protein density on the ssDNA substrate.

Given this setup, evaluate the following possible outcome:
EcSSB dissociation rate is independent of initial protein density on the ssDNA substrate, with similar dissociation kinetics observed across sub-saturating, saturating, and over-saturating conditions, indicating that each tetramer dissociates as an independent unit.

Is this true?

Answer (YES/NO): NO